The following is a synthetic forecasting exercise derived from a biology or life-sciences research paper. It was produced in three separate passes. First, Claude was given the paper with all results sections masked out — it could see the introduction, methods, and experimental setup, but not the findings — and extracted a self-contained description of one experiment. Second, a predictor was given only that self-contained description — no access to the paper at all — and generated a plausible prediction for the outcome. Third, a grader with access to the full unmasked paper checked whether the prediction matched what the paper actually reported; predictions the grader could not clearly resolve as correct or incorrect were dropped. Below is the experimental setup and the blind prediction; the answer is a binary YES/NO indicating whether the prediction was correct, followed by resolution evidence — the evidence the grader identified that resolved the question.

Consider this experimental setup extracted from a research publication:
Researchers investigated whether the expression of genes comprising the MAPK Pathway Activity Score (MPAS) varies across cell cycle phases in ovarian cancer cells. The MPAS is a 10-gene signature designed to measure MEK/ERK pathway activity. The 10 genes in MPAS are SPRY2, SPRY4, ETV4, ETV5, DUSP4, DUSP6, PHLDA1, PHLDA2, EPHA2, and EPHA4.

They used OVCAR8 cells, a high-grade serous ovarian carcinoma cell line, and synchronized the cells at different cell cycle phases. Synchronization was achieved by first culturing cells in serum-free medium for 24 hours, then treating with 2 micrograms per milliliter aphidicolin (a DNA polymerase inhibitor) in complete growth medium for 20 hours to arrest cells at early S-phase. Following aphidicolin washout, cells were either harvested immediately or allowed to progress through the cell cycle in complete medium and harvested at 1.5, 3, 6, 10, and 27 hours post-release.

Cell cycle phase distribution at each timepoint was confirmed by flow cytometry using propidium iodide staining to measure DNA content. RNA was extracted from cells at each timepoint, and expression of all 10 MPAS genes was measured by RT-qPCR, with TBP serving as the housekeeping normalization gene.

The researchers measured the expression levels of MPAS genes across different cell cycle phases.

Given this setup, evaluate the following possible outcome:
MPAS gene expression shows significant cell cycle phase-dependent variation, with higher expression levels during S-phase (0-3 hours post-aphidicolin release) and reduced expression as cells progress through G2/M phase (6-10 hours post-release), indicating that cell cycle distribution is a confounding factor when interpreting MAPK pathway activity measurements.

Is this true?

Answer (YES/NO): NO